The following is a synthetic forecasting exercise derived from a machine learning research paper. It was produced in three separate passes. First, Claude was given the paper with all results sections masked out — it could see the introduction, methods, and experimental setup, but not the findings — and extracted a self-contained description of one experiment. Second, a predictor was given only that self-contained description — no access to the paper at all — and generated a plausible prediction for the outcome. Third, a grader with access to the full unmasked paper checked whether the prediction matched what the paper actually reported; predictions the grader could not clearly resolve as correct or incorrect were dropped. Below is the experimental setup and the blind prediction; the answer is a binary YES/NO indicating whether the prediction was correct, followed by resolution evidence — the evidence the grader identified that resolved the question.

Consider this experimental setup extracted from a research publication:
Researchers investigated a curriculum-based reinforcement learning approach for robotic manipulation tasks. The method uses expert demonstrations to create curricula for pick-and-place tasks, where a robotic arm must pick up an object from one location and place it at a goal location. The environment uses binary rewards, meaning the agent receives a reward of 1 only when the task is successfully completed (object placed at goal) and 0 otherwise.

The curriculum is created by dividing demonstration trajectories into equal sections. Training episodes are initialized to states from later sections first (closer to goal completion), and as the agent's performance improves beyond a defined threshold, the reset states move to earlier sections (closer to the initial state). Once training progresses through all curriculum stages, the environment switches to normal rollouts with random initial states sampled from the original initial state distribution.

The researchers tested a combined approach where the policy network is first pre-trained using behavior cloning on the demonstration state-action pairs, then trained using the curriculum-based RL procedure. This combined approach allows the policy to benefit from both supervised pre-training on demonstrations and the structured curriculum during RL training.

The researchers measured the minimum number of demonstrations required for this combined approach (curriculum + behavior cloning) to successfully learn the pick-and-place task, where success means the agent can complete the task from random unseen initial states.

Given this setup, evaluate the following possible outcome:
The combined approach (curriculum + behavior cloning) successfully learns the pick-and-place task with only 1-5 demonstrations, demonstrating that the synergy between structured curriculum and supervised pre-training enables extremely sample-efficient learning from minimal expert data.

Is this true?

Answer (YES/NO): YES